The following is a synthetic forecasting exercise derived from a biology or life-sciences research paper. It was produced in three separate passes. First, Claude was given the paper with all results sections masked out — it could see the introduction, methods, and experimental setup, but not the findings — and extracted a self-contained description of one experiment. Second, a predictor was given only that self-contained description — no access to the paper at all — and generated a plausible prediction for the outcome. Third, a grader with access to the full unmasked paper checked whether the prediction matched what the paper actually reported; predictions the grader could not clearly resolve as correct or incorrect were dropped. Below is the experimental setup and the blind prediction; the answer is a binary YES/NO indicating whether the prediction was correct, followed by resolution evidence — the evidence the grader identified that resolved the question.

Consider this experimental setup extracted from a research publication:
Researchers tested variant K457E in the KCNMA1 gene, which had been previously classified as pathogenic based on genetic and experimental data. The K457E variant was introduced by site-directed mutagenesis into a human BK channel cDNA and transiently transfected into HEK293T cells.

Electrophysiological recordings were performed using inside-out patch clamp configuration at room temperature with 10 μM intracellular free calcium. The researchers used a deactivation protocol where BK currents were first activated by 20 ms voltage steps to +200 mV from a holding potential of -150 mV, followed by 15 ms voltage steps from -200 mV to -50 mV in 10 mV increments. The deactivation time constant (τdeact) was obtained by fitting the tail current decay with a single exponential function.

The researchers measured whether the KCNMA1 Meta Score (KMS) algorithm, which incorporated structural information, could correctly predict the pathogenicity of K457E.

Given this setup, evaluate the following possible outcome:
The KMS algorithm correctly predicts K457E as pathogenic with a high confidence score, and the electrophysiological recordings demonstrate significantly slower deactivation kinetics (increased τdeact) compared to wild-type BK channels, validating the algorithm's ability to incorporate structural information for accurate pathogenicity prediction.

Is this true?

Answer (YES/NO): NO